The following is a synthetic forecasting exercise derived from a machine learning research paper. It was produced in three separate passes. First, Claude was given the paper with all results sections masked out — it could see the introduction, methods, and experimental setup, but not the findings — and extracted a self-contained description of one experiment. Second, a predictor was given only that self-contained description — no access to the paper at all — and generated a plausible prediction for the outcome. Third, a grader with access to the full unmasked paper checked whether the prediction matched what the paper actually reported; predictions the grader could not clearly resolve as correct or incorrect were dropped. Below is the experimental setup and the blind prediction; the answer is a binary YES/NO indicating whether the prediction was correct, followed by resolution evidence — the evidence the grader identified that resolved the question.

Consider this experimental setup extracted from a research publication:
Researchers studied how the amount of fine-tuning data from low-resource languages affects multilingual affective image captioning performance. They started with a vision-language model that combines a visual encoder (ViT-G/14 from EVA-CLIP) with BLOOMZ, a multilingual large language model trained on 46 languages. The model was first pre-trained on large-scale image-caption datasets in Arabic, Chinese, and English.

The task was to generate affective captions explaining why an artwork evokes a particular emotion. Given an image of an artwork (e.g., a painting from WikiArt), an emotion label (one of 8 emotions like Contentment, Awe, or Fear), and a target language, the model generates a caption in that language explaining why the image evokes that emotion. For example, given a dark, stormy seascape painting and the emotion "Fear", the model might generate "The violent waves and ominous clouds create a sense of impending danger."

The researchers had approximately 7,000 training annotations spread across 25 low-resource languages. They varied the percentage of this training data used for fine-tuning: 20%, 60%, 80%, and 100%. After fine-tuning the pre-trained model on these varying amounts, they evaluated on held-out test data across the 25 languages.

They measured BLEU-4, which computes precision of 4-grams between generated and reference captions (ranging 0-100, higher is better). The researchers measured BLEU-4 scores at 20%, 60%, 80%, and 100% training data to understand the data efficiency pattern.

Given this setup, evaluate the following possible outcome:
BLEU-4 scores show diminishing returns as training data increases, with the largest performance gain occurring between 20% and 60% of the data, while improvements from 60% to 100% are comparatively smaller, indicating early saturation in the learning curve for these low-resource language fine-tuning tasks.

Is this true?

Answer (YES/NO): NO